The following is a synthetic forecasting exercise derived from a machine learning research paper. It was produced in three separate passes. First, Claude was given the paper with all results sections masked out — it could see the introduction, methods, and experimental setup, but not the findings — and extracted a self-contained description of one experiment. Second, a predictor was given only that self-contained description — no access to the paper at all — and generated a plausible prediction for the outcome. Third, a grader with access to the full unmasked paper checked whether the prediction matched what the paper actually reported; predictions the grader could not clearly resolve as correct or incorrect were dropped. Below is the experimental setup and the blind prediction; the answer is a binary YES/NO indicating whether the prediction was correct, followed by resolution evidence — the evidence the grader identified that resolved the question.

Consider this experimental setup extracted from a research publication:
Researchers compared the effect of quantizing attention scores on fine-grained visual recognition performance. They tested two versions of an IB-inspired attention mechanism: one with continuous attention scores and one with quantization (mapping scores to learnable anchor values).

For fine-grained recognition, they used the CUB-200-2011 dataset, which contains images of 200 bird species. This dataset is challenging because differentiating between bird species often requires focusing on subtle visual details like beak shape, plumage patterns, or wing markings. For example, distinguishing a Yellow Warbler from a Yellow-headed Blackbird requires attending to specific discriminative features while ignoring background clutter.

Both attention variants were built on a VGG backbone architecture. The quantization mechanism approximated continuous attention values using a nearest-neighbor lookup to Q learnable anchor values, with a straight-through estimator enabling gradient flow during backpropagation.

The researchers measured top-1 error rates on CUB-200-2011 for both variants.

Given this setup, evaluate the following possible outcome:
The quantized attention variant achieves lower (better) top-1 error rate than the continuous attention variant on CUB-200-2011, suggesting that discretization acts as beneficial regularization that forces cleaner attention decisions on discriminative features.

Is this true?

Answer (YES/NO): YES